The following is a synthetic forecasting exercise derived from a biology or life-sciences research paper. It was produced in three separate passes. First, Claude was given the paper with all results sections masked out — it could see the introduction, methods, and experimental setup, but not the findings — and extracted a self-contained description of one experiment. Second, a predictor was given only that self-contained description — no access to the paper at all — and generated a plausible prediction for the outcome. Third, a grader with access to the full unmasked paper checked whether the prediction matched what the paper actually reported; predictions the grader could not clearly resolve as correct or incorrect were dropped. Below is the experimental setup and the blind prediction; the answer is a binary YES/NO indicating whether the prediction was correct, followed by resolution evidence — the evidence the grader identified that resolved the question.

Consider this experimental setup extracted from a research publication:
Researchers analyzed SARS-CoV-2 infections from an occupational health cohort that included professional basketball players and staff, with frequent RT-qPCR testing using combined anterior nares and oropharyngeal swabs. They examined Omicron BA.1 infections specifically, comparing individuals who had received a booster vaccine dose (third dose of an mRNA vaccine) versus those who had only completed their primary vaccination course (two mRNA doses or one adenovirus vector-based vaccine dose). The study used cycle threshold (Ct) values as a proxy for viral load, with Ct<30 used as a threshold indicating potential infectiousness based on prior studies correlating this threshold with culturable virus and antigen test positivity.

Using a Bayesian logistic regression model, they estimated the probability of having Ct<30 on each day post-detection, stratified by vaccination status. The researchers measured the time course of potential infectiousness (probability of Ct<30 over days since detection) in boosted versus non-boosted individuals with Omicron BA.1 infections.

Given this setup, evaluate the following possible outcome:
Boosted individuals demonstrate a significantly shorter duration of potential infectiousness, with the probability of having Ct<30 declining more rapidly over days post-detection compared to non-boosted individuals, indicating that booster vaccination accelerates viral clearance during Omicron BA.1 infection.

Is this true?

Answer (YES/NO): NO